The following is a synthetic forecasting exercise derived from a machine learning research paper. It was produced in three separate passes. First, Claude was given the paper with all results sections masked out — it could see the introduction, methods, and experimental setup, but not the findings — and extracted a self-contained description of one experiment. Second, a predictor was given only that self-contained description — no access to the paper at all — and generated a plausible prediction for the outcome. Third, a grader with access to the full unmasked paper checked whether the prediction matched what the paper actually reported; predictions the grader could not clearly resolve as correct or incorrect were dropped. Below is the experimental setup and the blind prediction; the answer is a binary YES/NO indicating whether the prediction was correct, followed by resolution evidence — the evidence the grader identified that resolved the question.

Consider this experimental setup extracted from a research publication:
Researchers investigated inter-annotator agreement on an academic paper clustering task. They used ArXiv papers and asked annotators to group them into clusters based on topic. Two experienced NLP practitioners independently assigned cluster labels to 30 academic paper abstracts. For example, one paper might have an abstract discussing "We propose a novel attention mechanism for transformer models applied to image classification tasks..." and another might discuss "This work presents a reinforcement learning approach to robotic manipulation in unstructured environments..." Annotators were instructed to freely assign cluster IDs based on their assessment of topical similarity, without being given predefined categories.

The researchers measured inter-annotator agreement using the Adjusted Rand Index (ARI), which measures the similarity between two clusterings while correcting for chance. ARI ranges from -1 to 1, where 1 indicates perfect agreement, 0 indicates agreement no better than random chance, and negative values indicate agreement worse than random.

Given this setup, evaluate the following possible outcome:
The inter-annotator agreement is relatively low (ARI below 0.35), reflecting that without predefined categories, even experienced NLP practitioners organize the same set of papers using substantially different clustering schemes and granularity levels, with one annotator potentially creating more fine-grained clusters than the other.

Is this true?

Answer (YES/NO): YES